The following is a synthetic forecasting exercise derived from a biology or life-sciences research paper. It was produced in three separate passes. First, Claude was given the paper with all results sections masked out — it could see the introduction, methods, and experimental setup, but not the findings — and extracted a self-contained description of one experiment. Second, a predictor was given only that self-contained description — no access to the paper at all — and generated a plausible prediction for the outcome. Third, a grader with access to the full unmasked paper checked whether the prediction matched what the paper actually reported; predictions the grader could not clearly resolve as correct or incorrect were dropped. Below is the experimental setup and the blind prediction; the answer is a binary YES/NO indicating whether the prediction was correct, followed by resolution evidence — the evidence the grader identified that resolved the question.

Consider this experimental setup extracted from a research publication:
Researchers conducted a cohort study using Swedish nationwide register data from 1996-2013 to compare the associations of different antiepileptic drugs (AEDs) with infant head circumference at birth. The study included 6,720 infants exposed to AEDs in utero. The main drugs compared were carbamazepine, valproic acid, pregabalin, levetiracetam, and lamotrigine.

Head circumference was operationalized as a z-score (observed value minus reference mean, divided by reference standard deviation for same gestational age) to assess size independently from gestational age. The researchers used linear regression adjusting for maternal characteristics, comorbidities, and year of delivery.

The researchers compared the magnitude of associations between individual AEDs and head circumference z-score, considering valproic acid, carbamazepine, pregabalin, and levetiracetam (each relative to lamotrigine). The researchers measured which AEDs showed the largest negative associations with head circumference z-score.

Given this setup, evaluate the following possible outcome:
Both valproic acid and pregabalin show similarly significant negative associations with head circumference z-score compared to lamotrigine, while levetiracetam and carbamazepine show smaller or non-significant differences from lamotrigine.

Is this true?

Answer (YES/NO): NO